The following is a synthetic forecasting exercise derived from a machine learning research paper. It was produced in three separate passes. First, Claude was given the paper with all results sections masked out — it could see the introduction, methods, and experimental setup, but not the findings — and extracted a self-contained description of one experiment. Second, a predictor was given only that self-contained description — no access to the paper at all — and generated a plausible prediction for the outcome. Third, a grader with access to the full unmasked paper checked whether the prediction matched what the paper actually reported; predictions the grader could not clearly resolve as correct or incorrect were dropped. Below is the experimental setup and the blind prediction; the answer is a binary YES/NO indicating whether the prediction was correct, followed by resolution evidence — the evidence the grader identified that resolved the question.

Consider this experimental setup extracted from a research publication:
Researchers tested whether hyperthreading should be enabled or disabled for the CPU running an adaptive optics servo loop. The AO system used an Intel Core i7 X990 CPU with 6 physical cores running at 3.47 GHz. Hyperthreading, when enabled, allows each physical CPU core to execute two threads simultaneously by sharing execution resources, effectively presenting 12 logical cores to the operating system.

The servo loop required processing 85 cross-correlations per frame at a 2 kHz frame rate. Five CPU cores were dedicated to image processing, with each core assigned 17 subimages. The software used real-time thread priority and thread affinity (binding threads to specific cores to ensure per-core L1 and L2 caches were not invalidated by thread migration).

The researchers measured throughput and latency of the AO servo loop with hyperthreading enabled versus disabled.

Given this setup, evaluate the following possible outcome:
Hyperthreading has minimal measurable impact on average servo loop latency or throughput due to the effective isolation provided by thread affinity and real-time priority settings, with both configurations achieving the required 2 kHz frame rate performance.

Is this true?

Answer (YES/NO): NO